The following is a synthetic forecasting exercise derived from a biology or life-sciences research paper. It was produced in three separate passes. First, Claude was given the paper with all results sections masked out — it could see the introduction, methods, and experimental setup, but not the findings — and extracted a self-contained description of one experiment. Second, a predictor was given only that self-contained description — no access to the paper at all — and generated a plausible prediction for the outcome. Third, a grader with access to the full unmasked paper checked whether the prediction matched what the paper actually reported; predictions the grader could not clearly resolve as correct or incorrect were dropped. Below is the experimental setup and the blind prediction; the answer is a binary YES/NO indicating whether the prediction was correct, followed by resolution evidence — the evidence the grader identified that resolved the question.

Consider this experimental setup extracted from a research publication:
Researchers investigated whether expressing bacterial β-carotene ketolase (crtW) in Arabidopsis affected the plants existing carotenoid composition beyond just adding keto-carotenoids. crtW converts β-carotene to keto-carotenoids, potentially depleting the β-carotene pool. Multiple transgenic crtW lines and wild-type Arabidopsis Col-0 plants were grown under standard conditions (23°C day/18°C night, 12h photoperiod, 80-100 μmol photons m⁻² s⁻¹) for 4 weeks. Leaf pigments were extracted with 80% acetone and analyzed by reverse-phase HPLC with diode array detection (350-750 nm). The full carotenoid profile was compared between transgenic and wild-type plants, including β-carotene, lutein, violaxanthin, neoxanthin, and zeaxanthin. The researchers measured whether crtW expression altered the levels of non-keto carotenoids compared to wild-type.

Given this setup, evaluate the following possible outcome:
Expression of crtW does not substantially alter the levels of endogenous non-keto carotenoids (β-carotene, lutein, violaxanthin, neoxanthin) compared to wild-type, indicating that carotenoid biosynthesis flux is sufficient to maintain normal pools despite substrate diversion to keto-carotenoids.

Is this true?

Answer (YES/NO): NO